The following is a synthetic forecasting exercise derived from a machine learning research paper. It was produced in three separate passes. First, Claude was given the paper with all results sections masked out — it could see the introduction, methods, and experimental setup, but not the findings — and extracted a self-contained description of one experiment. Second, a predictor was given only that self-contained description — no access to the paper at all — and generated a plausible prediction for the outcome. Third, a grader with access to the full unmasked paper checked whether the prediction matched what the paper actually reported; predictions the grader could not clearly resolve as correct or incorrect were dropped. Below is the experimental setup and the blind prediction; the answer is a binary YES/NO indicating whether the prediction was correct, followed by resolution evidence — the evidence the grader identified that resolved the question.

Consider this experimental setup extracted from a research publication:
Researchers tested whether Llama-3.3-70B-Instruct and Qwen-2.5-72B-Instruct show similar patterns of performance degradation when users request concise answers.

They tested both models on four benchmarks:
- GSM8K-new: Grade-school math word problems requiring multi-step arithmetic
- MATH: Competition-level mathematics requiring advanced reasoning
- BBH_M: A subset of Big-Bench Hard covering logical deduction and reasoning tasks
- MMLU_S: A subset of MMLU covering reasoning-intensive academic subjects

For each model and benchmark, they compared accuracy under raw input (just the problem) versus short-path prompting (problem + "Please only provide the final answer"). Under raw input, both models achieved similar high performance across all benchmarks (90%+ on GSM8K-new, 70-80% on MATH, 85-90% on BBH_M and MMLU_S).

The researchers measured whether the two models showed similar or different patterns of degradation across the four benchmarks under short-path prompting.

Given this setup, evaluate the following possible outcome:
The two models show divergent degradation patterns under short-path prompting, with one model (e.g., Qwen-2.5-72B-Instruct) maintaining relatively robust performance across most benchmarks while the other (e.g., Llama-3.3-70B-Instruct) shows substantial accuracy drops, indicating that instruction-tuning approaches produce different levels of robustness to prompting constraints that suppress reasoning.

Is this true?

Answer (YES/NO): NO